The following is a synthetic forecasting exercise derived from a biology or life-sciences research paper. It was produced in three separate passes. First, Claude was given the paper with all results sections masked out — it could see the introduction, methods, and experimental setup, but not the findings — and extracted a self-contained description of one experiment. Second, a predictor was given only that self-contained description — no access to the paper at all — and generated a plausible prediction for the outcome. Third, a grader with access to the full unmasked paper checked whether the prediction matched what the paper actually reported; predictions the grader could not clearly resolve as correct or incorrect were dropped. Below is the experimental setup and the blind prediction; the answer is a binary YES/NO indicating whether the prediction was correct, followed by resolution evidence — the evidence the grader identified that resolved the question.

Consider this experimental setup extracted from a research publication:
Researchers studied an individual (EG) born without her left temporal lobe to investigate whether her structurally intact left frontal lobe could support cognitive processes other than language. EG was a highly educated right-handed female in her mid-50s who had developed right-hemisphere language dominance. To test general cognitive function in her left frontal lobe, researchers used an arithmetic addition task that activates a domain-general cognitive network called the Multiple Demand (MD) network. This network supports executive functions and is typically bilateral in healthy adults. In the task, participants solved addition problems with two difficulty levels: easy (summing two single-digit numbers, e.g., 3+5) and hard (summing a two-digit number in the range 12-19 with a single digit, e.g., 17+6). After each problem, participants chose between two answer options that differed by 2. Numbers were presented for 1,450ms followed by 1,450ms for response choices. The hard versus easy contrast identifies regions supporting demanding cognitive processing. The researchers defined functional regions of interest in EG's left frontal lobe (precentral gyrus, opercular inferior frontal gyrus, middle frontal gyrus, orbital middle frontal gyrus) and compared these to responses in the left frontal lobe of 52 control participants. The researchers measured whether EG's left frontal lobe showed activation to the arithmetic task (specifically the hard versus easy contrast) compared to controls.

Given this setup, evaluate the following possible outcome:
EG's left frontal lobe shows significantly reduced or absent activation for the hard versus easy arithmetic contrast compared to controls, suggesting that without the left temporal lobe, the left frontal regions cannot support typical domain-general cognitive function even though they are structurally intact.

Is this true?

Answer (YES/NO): NO